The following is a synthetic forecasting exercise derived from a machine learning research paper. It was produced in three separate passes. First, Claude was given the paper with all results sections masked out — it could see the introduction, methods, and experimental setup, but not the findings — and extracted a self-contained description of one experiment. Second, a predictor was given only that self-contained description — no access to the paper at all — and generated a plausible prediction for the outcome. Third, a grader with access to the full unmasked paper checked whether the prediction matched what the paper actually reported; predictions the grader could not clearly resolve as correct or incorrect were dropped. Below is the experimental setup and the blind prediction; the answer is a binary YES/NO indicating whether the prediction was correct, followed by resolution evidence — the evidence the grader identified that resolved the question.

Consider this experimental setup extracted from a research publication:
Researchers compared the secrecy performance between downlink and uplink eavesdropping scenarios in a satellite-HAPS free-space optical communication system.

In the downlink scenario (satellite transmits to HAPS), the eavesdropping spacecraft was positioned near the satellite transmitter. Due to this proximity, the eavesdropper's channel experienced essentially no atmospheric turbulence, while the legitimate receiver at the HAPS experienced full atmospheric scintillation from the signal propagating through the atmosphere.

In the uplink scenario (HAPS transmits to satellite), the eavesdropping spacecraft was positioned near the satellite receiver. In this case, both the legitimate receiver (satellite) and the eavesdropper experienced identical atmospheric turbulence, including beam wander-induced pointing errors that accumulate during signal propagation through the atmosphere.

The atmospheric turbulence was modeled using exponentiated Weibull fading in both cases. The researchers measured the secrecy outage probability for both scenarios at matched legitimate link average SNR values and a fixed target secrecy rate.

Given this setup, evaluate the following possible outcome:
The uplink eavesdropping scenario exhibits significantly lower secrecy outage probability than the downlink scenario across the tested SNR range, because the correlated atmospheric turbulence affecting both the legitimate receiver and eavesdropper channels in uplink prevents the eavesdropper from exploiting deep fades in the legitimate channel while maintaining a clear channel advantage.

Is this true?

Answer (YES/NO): NO